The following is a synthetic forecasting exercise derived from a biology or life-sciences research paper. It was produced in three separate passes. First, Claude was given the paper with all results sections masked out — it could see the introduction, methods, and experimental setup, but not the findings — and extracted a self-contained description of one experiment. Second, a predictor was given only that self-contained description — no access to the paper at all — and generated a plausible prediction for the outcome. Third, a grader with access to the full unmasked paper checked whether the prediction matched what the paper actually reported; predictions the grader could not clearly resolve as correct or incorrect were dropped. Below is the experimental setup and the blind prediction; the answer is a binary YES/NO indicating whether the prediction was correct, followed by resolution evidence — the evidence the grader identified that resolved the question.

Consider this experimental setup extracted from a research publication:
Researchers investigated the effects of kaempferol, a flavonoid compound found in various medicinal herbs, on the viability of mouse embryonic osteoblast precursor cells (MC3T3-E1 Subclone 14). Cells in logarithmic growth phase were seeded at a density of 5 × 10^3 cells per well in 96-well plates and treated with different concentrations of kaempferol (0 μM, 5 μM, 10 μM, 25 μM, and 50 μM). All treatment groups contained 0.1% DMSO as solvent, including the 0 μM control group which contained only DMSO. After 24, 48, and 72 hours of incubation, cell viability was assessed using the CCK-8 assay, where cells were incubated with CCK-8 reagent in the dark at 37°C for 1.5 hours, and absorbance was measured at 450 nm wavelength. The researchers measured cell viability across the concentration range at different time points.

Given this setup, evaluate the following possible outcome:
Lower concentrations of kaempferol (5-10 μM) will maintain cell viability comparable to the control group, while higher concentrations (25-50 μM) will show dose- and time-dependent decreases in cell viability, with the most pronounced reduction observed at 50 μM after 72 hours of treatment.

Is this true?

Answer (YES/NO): NO